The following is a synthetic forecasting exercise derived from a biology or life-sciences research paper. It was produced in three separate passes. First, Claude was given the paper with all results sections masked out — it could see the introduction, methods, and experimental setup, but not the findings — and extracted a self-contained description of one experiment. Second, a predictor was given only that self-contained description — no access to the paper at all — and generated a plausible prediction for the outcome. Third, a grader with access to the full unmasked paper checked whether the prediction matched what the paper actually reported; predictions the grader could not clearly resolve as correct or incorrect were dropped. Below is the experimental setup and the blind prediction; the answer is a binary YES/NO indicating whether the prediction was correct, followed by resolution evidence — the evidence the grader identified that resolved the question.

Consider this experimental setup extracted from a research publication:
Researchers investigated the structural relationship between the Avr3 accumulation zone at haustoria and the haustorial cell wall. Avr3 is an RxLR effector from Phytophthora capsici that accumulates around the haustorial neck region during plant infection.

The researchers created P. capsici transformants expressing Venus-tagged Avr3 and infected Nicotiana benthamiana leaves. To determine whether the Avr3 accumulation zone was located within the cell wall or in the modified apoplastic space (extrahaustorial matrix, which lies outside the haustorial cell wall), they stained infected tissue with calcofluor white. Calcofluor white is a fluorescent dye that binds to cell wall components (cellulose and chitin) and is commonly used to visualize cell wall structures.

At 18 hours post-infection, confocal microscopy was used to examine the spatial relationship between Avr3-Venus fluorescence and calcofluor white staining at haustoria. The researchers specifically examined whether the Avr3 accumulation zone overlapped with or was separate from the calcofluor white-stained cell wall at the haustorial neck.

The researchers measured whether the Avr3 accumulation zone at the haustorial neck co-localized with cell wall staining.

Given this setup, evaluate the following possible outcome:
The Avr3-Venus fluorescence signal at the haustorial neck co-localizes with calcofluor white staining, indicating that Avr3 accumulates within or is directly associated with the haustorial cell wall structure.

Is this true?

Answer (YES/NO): YES